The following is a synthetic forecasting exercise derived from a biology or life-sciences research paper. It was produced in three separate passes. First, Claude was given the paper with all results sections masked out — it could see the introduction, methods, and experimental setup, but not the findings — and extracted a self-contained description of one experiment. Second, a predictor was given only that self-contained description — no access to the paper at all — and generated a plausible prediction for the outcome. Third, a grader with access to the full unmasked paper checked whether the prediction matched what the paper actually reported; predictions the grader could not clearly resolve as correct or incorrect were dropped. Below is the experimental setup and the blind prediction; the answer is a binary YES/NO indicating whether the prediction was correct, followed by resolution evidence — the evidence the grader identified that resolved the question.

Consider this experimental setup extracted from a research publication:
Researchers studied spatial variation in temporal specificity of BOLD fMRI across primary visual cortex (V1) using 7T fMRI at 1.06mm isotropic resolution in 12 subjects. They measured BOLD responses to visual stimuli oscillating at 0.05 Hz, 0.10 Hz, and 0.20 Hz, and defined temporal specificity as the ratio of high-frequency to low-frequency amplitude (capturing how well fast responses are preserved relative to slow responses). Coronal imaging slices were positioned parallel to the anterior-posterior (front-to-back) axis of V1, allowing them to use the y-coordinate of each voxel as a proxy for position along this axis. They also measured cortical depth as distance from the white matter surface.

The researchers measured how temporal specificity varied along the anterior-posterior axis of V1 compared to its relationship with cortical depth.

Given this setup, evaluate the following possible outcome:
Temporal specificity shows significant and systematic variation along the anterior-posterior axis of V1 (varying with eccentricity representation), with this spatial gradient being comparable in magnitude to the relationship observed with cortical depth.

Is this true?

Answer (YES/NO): NO